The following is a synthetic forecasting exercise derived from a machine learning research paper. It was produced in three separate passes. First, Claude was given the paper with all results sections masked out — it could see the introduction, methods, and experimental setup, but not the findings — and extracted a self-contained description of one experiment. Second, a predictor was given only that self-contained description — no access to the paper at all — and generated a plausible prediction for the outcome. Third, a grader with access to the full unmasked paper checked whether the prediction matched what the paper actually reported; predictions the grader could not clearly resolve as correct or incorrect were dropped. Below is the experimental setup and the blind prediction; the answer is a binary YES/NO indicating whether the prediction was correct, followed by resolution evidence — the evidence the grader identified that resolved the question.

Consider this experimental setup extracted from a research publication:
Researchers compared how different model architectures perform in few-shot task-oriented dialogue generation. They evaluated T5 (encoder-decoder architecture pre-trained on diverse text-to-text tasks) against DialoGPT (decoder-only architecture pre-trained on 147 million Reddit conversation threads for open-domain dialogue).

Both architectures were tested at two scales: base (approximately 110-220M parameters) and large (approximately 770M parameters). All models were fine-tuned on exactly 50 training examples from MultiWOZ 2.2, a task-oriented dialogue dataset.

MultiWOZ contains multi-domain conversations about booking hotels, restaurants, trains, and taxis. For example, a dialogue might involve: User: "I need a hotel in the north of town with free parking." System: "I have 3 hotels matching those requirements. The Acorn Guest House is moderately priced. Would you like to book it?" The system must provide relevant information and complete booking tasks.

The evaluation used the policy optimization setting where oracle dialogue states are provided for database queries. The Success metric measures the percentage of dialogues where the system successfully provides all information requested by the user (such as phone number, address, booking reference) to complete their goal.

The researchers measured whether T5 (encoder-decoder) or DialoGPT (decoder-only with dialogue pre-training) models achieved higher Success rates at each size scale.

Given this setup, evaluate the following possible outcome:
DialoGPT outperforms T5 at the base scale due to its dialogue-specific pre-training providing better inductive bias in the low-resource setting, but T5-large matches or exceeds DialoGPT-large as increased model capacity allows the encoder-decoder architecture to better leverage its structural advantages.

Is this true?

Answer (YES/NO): NO